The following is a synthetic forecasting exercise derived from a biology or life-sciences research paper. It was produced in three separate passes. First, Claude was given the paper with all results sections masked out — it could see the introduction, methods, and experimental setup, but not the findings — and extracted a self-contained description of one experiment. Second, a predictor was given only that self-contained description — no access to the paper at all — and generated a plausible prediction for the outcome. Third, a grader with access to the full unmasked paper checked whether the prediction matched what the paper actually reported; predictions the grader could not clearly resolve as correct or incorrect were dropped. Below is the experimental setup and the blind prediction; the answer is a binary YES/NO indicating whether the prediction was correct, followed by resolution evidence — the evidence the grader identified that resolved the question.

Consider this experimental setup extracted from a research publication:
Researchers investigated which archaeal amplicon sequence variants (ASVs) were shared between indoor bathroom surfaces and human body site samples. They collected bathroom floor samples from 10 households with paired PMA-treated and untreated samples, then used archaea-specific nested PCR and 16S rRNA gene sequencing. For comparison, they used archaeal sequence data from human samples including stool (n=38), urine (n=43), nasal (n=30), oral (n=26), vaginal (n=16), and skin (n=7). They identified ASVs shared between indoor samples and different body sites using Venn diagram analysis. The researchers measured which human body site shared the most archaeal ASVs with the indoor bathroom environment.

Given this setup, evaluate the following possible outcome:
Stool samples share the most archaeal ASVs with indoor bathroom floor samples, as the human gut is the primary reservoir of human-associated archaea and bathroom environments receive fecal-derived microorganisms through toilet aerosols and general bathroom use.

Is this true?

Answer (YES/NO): NO